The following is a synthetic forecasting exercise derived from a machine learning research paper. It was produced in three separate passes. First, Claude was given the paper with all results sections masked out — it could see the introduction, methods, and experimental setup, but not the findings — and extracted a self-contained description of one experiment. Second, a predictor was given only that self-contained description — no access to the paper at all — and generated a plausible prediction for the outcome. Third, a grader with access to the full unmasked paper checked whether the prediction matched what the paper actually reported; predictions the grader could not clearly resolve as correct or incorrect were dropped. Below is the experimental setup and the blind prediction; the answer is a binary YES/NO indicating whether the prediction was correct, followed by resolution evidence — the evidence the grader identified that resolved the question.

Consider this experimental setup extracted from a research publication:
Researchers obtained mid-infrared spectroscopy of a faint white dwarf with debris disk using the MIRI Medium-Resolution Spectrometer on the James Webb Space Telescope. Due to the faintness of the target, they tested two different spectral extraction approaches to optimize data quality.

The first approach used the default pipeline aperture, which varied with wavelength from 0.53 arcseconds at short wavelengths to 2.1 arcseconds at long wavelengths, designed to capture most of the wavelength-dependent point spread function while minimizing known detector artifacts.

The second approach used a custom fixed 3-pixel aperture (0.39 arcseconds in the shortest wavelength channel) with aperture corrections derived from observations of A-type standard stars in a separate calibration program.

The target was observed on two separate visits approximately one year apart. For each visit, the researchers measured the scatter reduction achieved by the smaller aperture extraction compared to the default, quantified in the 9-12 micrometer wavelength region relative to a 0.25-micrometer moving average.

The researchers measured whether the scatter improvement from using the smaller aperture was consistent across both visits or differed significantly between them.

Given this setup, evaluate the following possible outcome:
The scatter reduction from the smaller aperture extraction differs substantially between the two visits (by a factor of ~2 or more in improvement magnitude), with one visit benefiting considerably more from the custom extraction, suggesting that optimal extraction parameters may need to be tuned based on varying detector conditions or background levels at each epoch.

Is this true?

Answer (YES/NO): YES